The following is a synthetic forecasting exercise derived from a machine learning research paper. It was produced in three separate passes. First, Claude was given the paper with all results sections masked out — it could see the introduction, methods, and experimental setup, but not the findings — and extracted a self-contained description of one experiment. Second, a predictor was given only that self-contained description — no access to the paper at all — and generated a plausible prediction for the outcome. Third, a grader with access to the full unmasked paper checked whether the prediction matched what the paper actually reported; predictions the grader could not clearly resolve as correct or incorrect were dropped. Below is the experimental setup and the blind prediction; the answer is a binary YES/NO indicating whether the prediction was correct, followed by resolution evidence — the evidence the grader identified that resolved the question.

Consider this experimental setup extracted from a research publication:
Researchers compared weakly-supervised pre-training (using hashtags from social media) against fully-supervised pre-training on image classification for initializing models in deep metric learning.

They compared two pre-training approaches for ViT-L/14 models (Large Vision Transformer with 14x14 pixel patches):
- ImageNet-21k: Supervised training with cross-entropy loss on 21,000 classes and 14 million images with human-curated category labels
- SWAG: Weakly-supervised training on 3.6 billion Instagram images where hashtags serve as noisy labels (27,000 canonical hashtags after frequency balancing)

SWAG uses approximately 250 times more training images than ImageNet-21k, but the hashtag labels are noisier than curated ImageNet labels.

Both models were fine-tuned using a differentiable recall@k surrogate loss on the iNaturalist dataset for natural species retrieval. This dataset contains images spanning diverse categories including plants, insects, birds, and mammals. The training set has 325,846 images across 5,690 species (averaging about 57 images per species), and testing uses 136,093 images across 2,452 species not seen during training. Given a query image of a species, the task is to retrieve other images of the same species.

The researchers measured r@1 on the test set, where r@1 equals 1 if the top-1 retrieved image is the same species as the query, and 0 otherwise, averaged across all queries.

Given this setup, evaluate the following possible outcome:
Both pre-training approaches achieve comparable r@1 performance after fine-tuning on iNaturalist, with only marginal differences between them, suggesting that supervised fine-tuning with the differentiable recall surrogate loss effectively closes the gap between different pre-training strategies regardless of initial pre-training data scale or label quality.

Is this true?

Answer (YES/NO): NO